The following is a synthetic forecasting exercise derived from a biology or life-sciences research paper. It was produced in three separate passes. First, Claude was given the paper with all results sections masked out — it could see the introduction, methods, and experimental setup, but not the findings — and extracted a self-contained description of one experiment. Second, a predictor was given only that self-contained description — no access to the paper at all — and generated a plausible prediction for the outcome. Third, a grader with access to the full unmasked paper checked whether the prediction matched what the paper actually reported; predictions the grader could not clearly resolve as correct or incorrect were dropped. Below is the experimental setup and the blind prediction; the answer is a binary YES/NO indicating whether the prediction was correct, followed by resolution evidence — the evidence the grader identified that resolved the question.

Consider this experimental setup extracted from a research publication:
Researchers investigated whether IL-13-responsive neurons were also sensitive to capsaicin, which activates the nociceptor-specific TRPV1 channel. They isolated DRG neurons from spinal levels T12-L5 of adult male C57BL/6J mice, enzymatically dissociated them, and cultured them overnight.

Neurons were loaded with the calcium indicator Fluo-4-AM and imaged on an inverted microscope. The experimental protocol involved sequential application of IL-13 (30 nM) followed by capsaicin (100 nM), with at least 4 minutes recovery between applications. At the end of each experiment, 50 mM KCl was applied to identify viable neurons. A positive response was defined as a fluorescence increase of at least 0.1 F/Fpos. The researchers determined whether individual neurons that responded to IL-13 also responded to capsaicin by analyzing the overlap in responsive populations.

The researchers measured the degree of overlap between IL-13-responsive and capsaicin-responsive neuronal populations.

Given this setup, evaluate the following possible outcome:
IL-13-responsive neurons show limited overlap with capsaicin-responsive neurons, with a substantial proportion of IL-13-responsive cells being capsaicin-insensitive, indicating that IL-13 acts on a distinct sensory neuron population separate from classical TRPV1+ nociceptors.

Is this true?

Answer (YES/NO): NO